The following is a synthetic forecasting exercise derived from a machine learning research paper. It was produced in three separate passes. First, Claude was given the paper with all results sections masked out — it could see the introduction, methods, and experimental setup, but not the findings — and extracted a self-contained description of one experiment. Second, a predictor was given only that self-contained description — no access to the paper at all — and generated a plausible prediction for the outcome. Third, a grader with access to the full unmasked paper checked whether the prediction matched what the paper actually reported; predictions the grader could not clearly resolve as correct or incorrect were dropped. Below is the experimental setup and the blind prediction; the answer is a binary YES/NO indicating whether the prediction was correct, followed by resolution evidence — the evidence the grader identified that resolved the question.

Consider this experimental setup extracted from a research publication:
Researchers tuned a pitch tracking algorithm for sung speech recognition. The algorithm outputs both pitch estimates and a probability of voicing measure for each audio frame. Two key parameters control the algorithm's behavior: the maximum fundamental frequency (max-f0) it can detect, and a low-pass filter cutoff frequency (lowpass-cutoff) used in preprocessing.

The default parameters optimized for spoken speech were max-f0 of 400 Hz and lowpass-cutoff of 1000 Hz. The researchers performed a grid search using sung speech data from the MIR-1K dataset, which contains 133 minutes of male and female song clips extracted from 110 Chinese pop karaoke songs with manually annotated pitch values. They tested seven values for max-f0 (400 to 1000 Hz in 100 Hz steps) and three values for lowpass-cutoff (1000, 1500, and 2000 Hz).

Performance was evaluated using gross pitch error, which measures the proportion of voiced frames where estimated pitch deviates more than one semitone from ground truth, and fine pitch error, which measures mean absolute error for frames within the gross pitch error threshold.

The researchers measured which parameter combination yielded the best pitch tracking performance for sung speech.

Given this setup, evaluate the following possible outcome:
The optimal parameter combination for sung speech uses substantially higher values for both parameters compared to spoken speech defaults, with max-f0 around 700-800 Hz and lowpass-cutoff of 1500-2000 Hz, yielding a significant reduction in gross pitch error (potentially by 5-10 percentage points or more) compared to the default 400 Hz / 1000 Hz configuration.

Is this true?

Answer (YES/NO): NO